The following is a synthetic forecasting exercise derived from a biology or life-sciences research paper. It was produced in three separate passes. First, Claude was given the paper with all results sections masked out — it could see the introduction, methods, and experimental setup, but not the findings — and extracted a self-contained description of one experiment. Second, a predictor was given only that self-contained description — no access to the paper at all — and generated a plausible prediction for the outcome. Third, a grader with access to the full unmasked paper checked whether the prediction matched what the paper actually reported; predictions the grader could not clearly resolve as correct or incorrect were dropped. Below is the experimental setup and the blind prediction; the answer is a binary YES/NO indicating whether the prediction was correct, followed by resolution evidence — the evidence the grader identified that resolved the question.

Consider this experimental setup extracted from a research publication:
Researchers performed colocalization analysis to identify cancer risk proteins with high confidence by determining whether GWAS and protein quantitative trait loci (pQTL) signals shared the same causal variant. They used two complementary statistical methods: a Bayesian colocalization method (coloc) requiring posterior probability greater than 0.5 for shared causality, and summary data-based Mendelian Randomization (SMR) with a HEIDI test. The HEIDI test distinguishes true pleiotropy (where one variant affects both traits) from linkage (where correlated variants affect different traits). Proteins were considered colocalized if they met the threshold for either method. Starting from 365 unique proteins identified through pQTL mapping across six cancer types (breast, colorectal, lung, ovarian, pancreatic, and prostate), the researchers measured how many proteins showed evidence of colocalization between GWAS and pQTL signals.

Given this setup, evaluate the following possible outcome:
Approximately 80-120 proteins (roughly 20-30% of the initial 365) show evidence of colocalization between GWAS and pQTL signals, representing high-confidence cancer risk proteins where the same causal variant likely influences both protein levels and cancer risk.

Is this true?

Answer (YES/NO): YES